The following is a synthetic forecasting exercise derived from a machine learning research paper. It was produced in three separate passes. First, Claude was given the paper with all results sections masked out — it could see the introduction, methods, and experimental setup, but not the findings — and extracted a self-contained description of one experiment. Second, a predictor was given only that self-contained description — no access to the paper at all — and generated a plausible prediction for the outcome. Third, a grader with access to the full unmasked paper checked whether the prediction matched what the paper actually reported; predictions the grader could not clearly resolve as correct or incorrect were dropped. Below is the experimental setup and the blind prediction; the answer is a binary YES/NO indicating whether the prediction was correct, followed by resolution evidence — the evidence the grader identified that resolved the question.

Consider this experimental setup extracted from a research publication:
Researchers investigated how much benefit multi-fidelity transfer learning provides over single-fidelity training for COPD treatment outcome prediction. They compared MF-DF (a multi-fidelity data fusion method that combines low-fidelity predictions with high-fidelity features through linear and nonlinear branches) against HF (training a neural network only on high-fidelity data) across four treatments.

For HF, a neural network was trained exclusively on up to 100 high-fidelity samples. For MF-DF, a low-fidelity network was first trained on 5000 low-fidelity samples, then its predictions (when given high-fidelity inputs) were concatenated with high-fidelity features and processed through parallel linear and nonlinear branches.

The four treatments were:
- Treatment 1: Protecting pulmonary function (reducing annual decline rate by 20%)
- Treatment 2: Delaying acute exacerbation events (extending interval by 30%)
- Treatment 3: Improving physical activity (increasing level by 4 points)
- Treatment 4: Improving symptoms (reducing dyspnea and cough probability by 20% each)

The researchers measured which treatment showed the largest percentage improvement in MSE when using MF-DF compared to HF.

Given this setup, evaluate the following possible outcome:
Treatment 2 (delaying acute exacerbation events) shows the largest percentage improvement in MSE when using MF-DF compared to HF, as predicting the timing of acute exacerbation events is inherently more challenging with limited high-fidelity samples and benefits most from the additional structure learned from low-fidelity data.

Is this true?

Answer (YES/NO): NO